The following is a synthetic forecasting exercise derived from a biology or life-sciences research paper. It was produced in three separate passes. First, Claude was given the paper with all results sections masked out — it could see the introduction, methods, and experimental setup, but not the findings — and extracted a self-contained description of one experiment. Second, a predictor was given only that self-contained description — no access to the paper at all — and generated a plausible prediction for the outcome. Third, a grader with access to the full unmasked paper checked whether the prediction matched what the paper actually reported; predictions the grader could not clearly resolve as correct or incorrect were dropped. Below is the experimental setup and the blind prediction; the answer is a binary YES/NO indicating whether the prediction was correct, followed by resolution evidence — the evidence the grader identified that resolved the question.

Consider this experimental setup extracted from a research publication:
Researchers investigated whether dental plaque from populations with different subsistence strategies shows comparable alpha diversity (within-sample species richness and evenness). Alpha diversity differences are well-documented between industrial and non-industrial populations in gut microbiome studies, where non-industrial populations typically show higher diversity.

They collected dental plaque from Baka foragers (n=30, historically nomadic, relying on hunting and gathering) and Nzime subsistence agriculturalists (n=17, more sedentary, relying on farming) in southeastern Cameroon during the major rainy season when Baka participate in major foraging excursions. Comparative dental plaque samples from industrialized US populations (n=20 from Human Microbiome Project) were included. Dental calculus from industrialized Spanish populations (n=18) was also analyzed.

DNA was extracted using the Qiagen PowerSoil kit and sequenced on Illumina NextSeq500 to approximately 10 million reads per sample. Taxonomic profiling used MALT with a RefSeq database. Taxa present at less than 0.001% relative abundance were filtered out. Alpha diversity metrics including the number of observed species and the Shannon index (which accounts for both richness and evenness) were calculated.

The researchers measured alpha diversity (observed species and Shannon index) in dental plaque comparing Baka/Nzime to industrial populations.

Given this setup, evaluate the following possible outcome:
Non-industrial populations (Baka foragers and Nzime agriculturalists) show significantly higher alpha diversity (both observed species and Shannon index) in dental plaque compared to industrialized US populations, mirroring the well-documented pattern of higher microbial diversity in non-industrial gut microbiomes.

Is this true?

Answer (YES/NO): NO